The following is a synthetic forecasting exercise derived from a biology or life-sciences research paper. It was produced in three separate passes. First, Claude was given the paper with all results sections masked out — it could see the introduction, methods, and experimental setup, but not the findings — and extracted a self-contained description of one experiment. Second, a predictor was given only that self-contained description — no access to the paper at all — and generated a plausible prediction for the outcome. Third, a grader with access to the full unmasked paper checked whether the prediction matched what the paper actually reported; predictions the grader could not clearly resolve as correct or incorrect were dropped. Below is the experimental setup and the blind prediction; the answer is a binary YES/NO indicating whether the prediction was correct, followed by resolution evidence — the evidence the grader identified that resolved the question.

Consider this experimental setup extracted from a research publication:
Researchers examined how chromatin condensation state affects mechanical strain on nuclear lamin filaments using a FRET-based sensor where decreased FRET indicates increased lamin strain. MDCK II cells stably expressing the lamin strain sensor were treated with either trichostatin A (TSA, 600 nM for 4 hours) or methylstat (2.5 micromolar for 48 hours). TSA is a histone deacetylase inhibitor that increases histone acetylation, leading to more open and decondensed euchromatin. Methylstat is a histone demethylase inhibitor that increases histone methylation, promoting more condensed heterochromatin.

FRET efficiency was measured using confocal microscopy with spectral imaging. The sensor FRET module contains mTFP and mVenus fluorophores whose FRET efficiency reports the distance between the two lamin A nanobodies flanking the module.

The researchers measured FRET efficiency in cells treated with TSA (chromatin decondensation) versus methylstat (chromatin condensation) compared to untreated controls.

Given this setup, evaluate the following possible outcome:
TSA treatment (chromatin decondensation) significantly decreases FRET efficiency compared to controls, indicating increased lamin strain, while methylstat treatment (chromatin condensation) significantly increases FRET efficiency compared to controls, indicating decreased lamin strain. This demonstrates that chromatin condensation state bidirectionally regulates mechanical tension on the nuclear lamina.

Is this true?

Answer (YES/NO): NO